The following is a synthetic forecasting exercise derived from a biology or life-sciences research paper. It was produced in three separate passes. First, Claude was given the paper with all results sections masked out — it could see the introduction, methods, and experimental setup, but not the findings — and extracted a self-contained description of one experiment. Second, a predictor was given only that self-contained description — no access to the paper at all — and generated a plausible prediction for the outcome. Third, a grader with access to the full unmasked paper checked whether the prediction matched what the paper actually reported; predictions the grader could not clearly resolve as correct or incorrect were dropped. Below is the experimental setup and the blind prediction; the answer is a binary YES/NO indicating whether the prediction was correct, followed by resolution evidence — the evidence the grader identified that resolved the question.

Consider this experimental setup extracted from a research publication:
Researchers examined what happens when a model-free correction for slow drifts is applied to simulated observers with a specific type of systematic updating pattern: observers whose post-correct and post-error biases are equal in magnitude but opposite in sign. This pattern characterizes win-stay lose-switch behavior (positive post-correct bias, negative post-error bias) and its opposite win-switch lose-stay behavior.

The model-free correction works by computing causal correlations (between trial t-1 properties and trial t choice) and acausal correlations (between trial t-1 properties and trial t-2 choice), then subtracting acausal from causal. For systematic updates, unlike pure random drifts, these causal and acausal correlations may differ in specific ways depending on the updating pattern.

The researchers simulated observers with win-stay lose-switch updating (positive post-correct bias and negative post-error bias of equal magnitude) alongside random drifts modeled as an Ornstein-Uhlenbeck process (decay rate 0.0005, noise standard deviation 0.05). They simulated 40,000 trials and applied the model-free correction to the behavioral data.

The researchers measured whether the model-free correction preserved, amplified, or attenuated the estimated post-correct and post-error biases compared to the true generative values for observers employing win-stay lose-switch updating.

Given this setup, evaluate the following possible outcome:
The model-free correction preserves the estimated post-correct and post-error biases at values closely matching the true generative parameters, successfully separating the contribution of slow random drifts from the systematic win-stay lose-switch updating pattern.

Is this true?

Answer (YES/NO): YES